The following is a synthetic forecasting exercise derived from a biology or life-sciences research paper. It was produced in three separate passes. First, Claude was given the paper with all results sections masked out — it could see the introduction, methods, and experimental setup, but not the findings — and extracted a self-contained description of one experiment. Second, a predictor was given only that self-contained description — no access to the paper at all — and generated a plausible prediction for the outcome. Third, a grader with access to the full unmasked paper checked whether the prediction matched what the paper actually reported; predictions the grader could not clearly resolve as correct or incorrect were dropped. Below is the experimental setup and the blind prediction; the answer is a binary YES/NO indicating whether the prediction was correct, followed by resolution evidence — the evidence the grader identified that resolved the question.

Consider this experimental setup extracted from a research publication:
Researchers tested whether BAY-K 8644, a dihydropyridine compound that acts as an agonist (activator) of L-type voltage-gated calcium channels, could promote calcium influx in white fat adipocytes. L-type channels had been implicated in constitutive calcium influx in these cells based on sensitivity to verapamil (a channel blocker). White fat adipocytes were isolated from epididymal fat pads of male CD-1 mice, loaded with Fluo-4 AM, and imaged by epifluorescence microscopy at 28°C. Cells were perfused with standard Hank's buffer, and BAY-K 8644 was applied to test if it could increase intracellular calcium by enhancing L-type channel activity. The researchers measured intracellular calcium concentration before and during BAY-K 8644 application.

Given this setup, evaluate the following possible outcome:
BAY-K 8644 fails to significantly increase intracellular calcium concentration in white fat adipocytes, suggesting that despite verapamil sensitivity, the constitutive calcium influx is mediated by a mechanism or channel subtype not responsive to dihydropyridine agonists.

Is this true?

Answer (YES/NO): YES